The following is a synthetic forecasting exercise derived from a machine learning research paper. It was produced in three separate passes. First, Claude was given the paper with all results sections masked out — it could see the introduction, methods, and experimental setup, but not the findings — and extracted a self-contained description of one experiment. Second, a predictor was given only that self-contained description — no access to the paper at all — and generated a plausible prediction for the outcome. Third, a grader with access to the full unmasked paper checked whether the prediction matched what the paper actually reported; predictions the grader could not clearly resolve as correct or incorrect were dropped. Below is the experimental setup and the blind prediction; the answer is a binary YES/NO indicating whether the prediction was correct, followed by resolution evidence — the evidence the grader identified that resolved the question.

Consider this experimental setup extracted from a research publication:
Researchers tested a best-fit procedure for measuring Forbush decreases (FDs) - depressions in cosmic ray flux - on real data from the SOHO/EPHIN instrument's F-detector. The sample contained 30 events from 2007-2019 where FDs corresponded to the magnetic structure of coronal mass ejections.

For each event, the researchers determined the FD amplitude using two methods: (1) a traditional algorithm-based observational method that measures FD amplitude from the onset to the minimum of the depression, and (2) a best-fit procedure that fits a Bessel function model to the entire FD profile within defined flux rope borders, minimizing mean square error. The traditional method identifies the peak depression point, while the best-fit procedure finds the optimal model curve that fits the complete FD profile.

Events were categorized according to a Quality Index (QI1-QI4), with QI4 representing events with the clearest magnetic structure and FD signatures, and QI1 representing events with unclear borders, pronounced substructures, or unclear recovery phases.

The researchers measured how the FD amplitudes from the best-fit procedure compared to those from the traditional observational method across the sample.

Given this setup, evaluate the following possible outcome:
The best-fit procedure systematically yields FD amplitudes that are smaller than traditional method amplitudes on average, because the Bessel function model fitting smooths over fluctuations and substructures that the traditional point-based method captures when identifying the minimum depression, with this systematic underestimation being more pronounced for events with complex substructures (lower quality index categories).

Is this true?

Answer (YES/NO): NO